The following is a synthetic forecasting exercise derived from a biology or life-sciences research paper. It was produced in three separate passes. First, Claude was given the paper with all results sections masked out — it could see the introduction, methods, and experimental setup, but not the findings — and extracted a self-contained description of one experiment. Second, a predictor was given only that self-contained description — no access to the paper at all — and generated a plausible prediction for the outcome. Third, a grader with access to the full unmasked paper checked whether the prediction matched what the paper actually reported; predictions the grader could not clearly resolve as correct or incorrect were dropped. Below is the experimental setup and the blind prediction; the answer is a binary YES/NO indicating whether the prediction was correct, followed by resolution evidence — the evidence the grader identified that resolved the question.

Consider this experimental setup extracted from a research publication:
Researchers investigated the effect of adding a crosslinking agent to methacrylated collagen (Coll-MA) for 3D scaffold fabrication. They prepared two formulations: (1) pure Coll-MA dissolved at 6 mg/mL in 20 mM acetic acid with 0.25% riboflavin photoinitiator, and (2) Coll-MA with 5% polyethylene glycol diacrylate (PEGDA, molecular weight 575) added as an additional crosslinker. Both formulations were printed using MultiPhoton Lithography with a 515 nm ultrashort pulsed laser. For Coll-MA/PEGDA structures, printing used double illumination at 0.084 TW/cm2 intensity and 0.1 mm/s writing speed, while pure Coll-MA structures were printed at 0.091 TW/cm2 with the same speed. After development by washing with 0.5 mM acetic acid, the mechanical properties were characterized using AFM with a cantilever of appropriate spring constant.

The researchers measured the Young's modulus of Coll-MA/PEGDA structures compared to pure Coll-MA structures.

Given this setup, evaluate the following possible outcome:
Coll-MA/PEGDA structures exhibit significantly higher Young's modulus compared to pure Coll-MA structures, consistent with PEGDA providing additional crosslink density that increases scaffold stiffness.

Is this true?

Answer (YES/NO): YES